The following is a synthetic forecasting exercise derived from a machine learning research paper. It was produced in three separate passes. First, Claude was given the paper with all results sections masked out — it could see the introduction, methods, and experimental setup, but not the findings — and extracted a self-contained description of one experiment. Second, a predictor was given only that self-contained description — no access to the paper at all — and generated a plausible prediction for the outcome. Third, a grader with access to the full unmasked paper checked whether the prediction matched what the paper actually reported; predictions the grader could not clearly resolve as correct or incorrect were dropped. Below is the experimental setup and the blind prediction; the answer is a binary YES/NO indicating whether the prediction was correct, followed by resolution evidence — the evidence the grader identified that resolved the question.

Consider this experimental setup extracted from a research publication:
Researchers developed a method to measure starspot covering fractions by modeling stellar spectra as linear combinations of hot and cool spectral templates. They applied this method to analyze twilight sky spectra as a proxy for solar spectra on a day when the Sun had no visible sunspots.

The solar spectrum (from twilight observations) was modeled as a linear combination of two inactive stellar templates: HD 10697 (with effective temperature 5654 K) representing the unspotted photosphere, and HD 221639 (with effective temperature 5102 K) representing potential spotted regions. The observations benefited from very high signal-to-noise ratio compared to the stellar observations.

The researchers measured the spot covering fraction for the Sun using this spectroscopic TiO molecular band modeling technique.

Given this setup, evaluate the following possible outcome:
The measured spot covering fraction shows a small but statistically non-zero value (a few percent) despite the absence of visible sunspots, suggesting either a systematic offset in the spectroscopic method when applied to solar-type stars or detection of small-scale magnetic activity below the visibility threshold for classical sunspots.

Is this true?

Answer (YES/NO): NO